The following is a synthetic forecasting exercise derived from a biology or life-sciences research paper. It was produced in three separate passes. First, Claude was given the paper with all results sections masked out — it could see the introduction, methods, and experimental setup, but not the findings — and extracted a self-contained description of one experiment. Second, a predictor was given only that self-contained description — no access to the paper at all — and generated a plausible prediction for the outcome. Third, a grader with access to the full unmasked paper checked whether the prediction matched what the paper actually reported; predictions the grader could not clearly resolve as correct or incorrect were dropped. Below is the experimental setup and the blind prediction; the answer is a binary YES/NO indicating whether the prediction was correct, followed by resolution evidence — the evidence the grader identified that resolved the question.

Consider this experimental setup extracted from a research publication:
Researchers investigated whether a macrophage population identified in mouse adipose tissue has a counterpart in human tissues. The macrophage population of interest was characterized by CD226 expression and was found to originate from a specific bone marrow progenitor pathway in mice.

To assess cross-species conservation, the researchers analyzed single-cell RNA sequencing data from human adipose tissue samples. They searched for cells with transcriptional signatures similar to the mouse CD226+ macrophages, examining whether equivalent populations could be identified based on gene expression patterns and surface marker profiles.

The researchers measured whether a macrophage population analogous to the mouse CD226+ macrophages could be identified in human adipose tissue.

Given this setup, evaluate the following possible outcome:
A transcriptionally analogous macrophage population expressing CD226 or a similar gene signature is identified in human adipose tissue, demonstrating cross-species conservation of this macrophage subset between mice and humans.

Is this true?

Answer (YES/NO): YES